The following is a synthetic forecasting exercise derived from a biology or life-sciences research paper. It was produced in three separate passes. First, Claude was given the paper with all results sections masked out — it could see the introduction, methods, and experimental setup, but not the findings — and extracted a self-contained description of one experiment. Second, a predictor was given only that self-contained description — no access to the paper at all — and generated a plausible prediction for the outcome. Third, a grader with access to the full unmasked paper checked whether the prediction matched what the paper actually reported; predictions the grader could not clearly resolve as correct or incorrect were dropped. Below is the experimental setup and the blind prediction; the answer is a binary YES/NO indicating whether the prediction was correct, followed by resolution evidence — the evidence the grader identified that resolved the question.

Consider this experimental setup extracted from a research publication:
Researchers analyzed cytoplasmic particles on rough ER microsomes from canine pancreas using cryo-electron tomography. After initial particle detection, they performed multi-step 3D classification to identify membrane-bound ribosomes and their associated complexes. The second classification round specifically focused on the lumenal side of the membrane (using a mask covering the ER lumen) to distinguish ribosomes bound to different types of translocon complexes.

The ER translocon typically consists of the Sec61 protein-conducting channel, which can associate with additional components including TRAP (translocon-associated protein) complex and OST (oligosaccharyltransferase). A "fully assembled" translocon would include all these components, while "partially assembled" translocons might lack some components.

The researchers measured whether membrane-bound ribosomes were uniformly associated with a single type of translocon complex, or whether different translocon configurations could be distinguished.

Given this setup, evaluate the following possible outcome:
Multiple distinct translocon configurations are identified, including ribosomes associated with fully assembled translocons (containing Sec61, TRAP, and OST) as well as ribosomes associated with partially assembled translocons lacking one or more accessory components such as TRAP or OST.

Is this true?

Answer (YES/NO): YES